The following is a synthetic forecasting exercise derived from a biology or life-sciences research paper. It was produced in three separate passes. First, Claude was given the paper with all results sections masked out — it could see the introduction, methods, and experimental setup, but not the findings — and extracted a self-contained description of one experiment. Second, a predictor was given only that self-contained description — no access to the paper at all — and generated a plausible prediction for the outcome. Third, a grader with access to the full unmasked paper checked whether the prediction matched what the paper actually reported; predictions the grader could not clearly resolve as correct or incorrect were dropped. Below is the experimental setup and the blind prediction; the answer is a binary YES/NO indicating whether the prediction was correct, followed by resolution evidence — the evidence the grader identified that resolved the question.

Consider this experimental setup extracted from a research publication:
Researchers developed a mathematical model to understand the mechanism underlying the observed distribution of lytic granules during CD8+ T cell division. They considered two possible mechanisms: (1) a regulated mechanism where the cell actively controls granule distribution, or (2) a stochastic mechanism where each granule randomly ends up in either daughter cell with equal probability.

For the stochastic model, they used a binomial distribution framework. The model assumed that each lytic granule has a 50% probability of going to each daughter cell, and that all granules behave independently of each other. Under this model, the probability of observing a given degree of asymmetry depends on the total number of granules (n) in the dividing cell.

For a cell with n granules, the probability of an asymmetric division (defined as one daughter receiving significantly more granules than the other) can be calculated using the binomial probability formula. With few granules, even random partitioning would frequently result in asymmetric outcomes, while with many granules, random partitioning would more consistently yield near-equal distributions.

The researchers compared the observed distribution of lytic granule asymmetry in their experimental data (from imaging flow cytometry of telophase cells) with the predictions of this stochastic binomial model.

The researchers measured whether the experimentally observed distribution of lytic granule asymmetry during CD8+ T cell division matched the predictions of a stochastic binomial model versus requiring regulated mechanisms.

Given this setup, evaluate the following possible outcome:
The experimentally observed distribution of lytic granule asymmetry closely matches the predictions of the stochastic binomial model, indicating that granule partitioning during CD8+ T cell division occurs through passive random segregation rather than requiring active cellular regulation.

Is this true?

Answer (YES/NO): YES